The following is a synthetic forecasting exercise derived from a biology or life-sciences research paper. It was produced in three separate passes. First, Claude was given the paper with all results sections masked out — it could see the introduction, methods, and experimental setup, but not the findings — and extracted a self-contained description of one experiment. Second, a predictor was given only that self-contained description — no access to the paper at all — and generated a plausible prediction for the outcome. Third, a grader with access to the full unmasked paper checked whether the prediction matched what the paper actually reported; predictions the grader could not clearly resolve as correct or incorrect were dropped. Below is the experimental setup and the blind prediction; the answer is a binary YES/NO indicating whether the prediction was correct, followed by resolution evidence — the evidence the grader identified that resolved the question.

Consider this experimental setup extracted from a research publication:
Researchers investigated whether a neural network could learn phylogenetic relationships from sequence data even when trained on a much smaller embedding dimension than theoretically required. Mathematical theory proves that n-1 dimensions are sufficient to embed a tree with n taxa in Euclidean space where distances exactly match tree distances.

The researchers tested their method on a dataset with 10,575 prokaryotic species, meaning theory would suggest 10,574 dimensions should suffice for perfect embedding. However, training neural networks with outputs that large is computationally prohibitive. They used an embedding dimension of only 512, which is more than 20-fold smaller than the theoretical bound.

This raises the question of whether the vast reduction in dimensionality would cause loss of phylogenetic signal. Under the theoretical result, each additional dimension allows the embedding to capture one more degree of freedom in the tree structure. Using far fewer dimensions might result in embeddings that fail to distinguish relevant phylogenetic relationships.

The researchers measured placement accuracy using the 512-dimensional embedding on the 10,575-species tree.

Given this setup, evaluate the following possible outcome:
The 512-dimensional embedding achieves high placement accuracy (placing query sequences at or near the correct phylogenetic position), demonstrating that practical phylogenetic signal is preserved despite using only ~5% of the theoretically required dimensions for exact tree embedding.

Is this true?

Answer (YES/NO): YES